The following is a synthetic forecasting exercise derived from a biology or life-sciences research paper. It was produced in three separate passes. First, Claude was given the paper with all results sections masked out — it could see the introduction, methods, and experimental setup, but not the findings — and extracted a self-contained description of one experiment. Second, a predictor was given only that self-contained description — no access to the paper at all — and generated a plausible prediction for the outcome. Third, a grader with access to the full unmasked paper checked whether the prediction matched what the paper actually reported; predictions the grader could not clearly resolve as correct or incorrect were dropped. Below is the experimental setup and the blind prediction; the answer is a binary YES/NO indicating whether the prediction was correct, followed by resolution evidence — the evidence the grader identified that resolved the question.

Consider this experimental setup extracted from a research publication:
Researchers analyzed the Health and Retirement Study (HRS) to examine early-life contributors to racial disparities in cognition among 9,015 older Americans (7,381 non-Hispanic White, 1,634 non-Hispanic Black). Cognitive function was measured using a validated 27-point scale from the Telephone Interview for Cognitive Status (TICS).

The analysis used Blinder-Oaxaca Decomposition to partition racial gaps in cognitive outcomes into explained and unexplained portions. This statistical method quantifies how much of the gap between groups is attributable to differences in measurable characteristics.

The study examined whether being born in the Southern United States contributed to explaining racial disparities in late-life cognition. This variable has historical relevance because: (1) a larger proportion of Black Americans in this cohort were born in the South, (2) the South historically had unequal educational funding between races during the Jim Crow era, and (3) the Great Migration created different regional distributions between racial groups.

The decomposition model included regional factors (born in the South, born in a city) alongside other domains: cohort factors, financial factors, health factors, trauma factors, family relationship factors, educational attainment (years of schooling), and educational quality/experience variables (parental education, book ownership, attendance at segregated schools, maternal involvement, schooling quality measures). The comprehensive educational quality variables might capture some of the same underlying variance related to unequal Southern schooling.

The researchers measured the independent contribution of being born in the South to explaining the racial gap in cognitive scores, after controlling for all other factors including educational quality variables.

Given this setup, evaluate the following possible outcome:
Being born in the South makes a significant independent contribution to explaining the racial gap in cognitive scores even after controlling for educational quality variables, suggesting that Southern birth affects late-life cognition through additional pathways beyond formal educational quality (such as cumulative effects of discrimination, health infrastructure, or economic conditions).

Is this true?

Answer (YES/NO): NO